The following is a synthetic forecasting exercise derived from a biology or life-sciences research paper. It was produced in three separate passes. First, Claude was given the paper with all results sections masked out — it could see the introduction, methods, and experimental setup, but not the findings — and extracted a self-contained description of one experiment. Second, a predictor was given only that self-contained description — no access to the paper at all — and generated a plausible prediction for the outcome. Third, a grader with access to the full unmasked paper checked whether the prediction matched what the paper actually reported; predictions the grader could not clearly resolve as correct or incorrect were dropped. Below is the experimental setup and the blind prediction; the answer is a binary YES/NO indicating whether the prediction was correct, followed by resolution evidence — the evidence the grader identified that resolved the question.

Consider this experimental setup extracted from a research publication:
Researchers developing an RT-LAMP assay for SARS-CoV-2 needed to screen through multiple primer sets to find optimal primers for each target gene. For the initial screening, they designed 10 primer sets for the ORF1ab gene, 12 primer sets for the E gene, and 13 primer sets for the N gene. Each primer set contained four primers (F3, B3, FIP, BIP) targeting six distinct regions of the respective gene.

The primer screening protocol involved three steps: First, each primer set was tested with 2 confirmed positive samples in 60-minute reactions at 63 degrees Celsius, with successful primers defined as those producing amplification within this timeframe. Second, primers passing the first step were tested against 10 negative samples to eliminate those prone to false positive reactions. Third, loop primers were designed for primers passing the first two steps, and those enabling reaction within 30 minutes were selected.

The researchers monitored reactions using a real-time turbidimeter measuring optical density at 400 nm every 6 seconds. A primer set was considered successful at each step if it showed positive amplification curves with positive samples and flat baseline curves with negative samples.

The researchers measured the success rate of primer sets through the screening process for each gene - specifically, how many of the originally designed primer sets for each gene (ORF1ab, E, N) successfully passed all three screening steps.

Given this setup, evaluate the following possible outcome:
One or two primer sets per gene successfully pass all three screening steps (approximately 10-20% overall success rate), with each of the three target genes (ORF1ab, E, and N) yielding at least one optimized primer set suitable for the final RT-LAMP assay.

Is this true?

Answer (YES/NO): NO